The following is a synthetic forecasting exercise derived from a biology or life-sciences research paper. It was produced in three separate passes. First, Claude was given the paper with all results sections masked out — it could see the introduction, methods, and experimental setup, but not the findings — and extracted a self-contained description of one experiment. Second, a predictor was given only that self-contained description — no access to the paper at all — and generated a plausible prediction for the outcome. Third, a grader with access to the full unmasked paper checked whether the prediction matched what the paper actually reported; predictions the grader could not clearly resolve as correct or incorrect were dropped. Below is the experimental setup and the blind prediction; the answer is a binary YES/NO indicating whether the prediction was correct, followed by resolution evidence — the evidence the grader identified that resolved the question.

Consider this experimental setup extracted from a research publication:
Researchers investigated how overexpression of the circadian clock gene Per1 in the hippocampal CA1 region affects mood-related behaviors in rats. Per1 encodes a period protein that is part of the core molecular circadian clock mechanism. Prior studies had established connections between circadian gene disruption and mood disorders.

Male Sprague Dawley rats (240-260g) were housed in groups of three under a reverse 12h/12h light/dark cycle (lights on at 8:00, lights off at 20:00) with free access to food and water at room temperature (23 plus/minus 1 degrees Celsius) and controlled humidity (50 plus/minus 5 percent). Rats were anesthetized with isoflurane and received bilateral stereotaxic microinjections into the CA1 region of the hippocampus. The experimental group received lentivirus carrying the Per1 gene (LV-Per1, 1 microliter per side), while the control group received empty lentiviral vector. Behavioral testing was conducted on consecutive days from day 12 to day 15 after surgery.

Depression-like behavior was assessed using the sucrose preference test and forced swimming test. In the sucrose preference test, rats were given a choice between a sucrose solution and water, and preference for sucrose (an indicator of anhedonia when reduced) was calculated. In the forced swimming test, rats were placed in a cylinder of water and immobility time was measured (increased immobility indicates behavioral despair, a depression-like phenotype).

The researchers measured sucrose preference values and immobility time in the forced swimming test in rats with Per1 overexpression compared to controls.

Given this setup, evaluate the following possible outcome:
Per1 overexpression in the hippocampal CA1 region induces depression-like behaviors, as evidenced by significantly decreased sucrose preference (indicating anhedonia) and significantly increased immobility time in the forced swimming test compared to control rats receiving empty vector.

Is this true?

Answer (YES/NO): YES